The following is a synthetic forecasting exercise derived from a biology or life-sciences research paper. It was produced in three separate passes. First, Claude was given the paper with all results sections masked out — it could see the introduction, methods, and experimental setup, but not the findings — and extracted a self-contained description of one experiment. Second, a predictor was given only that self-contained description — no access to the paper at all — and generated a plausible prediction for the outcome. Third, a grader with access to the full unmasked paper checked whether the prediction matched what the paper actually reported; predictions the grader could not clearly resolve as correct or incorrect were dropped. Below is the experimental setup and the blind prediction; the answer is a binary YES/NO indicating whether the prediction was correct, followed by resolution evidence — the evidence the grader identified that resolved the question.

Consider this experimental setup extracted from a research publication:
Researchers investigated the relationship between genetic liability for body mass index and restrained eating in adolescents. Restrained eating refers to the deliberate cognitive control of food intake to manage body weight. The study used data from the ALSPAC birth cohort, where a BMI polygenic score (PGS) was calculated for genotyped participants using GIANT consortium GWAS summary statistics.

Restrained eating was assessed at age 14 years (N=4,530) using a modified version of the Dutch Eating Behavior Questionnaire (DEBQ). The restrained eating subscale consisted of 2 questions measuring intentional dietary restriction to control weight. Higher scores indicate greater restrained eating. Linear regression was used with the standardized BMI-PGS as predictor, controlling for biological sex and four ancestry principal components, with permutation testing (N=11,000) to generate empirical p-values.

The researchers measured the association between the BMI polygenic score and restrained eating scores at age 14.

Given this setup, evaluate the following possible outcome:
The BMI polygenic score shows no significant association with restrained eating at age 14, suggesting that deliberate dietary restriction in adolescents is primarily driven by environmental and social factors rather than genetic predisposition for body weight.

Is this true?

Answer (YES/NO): NO